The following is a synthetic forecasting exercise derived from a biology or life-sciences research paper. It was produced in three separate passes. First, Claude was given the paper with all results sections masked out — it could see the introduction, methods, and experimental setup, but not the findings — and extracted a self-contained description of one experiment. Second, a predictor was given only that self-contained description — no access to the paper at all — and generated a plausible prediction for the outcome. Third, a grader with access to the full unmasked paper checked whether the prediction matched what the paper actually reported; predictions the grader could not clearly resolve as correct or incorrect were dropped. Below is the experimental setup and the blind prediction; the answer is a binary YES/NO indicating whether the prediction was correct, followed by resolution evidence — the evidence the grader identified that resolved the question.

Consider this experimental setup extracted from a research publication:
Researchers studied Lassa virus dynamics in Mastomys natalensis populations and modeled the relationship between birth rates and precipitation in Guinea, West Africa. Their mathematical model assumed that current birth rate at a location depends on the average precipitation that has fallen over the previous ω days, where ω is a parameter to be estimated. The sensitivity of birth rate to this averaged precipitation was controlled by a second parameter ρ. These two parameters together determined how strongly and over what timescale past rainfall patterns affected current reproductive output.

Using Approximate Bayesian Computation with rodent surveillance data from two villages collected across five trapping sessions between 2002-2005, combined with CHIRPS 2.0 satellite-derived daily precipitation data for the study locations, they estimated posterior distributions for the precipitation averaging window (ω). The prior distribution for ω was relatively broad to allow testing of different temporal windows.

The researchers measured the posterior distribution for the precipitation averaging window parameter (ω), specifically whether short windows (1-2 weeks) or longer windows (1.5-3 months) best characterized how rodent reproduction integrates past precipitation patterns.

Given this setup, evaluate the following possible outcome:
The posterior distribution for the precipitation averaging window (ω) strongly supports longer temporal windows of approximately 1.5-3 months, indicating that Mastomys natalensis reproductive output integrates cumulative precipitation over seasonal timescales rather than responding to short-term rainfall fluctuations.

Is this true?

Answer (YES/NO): NO